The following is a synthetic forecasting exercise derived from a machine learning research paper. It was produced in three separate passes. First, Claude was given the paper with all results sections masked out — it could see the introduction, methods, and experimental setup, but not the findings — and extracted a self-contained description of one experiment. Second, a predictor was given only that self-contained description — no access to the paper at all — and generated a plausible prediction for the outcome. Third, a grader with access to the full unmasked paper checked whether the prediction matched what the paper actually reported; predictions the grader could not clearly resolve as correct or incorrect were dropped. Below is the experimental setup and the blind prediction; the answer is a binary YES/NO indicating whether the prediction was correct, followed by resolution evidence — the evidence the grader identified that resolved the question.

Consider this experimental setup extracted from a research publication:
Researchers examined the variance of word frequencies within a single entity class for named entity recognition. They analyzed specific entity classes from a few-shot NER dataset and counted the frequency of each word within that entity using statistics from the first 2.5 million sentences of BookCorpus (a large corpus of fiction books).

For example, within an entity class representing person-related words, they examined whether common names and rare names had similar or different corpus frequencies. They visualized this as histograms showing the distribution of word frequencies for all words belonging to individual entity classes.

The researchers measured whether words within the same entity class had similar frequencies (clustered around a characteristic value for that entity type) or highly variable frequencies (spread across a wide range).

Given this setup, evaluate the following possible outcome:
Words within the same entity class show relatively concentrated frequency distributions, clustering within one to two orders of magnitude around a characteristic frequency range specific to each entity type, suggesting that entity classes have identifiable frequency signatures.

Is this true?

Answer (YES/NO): NO